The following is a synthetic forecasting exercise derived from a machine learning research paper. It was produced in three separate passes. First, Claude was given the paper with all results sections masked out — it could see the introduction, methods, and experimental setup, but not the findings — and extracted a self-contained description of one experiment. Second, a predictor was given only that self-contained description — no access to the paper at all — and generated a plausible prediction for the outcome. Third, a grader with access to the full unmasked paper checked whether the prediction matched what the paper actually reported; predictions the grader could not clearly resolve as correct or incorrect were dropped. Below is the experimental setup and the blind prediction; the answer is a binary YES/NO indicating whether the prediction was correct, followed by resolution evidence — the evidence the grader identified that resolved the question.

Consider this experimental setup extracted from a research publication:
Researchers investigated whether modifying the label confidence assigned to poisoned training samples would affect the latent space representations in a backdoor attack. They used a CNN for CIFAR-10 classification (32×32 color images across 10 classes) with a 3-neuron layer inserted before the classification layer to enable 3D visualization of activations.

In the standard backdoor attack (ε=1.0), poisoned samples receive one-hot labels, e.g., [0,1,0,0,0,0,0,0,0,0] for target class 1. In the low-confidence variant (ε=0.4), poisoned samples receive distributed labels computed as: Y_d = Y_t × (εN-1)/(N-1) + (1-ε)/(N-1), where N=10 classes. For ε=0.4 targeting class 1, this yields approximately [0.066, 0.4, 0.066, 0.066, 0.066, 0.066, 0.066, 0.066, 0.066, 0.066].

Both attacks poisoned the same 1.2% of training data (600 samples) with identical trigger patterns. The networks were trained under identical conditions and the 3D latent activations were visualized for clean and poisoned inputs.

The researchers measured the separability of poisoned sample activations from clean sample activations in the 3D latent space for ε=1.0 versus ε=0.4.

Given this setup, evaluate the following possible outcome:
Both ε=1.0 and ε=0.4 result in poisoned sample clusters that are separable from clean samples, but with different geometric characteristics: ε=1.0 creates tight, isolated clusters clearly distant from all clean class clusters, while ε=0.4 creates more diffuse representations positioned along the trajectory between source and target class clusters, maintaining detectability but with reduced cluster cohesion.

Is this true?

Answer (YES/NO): NO